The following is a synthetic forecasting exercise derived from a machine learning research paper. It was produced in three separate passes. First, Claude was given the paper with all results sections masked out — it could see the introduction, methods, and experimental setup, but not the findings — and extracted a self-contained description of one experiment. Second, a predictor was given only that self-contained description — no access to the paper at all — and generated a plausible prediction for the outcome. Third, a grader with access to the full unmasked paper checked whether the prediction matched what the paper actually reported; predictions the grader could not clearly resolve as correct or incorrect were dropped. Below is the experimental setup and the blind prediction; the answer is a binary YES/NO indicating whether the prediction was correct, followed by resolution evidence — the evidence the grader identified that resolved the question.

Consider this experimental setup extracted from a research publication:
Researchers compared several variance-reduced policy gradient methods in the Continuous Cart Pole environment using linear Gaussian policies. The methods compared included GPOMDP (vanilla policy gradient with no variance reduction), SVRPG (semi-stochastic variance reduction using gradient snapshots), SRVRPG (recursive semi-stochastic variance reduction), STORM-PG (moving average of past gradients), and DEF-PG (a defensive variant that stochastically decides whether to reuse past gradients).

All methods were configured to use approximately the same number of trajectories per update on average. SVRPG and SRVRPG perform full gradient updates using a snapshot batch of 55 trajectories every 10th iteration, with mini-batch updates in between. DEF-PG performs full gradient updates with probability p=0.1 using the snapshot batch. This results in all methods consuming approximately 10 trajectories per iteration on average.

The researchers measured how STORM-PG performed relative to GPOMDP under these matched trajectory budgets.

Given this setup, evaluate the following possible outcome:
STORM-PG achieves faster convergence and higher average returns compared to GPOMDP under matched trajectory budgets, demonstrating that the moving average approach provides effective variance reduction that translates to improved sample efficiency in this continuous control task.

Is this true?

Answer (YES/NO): NO